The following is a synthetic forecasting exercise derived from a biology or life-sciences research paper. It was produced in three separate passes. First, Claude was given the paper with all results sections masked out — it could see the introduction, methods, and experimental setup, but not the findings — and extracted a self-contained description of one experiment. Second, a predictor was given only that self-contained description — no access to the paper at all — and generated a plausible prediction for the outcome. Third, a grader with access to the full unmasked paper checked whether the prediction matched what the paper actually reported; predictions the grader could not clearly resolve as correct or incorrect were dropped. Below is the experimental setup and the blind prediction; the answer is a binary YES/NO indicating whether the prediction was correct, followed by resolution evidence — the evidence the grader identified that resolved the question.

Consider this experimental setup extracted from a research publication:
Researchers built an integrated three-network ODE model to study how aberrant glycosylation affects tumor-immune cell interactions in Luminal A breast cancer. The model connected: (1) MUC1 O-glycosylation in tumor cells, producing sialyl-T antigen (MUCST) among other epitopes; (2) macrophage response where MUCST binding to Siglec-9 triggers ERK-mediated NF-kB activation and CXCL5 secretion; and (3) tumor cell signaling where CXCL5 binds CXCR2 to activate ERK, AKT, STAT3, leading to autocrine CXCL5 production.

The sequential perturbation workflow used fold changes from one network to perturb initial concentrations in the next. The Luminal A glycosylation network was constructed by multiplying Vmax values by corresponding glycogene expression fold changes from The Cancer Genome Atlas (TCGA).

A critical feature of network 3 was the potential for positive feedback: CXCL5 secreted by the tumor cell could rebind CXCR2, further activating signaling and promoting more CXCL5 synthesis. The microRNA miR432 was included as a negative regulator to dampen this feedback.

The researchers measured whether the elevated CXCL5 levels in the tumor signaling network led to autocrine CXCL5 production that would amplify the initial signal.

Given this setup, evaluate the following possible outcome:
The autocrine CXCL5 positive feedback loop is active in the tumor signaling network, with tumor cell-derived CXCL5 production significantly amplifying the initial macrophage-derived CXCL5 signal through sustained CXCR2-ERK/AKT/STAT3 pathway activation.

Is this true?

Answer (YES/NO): YES